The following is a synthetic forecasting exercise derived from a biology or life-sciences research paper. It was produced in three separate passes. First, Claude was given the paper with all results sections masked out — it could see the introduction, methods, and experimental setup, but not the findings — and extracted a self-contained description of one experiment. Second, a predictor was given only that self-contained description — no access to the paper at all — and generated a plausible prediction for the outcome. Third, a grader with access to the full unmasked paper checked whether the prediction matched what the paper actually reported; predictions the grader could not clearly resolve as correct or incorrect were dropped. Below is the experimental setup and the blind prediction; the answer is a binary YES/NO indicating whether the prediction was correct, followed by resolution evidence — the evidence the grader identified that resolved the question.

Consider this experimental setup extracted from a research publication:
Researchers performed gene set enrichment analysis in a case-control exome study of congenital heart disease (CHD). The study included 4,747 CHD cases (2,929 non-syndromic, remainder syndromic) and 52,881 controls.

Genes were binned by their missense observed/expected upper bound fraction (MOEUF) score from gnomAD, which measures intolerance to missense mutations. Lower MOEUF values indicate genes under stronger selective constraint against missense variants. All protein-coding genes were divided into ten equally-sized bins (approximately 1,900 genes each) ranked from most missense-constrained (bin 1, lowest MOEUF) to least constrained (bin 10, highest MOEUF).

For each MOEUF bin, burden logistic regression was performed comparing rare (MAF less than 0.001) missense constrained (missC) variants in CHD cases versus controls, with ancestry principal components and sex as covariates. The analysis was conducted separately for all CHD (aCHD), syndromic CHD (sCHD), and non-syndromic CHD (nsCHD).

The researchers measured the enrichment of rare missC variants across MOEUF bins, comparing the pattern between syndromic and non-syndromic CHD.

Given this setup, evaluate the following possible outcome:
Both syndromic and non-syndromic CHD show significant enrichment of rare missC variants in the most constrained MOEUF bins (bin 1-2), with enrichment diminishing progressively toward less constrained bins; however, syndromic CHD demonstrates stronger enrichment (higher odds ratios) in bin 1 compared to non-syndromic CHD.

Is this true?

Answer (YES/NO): YES